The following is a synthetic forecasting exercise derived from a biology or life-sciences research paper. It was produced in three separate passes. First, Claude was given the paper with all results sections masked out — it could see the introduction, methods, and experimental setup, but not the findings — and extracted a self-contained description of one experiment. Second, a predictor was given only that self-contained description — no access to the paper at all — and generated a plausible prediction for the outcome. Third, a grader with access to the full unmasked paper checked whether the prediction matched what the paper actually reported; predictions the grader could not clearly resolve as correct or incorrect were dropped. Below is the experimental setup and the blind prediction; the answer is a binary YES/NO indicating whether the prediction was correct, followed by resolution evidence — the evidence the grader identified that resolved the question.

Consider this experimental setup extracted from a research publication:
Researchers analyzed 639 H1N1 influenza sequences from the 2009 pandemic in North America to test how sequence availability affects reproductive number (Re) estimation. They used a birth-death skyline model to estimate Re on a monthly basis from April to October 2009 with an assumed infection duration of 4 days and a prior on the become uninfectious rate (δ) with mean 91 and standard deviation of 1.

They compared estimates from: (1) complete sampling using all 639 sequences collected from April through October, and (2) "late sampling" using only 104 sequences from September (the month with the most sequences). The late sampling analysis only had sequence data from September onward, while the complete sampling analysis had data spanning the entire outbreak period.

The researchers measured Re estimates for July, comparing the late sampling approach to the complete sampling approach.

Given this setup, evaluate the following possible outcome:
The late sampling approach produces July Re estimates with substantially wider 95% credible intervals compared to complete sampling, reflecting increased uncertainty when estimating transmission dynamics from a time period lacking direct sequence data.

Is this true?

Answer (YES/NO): YES